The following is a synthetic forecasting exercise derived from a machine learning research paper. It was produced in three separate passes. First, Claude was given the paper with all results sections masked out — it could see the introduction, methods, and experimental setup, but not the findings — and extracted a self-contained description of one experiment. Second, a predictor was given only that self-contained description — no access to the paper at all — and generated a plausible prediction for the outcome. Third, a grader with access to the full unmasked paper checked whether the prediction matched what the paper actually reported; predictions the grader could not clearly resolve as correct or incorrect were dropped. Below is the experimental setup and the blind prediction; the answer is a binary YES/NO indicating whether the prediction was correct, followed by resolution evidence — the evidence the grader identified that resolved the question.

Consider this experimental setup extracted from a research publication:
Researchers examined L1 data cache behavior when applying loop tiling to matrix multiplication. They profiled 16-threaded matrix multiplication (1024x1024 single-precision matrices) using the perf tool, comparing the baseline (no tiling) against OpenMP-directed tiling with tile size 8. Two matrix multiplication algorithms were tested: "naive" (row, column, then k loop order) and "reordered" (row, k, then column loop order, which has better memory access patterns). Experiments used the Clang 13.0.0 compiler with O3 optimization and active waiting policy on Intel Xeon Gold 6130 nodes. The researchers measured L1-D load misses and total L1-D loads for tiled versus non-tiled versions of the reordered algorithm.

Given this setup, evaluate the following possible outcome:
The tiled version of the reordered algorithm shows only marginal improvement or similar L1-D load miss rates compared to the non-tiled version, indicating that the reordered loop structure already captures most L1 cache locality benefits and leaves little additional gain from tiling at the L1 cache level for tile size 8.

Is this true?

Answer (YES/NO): NO